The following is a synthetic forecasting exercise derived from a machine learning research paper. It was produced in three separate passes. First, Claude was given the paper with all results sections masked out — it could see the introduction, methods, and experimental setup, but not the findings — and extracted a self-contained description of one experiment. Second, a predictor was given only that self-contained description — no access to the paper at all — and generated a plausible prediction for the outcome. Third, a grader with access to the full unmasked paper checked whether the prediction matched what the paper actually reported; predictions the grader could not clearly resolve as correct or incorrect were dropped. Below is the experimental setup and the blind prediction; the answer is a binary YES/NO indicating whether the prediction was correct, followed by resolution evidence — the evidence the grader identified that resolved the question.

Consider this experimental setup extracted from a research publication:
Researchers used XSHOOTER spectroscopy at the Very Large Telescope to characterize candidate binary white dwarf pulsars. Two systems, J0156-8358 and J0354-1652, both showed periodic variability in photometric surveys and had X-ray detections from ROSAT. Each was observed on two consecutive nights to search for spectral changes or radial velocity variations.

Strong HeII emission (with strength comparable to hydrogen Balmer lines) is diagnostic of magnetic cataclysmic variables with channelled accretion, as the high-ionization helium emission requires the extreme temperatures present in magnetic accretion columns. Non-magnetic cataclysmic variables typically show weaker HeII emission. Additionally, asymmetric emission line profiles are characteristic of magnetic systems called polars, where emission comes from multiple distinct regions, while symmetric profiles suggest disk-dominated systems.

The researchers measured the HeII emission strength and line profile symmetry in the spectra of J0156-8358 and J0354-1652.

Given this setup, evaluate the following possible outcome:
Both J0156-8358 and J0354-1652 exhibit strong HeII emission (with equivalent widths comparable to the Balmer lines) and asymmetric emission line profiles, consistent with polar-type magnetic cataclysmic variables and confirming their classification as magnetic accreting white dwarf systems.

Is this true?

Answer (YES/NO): NO